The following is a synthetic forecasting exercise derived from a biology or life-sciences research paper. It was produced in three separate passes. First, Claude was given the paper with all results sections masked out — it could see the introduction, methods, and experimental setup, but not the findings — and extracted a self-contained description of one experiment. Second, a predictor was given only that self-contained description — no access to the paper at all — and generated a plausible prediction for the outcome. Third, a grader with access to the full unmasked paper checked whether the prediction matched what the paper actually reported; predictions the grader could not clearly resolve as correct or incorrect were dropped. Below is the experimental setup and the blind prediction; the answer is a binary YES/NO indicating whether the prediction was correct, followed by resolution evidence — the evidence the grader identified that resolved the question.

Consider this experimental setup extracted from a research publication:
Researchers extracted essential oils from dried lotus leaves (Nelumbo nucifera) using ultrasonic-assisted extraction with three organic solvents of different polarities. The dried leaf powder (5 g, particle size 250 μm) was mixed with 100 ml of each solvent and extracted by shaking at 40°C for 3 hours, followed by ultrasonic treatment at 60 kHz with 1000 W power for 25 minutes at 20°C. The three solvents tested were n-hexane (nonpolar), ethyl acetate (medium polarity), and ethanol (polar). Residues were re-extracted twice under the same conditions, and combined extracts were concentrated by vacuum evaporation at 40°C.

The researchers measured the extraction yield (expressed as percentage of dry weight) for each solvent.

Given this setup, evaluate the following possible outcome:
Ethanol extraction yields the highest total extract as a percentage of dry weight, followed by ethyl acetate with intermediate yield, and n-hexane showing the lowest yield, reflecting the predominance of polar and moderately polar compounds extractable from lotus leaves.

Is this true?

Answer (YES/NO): NO